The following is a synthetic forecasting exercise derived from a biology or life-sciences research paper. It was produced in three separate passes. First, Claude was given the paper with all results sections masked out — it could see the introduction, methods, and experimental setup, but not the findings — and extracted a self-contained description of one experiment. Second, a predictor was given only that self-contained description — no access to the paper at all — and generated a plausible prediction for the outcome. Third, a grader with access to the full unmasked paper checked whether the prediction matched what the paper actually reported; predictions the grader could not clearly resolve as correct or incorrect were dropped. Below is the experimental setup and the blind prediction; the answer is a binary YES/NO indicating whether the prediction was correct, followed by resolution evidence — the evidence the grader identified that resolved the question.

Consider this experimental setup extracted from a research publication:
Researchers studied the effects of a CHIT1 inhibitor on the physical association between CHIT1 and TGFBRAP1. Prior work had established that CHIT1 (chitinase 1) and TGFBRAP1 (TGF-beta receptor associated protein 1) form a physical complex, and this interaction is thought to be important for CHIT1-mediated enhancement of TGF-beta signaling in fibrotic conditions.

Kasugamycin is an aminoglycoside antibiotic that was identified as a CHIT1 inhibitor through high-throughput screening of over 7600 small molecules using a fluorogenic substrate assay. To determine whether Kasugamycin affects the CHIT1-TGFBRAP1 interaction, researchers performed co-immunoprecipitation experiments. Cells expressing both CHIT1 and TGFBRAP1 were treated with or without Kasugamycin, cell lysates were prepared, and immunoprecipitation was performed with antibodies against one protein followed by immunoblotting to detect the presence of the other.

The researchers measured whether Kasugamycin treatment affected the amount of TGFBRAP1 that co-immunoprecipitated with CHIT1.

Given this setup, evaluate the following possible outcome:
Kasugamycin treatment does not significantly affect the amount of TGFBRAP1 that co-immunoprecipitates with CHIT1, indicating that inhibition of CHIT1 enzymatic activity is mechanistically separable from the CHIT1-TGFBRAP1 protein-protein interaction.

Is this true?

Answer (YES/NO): NO